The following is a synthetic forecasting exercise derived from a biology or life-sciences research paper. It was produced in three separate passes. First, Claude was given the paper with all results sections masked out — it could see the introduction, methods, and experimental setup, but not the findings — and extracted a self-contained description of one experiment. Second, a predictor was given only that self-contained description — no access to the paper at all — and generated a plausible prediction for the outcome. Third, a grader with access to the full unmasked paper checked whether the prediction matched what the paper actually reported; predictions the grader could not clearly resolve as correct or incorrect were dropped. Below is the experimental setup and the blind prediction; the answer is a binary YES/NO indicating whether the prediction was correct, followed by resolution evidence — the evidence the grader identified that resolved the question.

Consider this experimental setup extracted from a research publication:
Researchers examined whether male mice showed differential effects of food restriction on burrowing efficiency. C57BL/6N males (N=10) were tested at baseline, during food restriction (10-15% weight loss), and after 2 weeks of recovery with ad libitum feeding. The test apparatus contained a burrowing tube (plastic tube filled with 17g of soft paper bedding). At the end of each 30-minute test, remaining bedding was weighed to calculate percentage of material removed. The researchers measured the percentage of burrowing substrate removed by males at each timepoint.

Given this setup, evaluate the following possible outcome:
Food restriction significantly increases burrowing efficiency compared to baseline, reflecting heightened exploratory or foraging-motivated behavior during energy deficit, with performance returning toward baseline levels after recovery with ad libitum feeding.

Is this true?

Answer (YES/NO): NO